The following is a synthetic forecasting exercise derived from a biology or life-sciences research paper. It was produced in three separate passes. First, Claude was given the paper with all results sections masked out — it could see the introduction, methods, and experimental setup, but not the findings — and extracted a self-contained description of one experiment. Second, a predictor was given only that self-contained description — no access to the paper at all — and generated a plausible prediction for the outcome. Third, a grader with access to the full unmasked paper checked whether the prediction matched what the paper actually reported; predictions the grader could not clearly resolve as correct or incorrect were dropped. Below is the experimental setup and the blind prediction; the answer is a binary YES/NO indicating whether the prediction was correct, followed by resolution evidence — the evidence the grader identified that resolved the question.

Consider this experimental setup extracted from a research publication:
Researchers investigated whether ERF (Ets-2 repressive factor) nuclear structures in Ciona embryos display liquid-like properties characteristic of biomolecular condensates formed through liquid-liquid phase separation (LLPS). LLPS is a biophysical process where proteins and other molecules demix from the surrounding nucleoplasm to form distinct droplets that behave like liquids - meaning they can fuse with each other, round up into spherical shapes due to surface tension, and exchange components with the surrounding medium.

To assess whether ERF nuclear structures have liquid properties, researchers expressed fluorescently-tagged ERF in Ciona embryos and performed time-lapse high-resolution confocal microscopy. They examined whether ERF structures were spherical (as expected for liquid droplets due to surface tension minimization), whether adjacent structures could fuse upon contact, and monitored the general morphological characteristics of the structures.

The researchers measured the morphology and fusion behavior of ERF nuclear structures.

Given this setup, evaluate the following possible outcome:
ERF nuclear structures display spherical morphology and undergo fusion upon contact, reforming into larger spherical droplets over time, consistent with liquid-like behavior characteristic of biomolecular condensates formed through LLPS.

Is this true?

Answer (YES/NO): YES